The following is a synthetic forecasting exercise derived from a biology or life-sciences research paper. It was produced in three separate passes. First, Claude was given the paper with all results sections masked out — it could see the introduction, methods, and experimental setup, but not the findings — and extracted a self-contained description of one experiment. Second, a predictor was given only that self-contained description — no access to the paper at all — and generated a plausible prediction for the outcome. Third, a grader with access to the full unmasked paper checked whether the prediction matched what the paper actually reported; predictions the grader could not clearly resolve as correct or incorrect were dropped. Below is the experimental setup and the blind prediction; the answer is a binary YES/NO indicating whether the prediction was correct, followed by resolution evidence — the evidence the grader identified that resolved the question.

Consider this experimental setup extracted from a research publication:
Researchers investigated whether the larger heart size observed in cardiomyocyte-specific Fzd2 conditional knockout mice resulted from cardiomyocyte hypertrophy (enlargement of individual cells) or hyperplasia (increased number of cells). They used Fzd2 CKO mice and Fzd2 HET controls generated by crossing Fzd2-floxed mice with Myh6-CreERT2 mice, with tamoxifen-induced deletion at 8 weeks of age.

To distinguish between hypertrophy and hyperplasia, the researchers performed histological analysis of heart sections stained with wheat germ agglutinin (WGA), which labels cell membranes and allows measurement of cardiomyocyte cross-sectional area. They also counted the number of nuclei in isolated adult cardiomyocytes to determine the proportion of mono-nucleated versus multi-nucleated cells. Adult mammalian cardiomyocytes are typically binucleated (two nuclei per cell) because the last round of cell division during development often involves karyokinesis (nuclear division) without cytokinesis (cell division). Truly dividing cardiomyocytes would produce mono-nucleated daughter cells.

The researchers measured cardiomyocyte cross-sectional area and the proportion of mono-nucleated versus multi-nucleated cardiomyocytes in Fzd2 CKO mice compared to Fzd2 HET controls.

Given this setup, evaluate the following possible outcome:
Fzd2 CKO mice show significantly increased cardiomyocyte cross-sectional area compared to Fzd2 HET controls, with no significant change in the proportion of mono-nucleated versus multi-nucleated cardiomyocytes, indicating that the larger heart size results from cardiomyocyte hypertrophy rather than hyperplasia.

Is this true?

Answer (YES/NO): NO